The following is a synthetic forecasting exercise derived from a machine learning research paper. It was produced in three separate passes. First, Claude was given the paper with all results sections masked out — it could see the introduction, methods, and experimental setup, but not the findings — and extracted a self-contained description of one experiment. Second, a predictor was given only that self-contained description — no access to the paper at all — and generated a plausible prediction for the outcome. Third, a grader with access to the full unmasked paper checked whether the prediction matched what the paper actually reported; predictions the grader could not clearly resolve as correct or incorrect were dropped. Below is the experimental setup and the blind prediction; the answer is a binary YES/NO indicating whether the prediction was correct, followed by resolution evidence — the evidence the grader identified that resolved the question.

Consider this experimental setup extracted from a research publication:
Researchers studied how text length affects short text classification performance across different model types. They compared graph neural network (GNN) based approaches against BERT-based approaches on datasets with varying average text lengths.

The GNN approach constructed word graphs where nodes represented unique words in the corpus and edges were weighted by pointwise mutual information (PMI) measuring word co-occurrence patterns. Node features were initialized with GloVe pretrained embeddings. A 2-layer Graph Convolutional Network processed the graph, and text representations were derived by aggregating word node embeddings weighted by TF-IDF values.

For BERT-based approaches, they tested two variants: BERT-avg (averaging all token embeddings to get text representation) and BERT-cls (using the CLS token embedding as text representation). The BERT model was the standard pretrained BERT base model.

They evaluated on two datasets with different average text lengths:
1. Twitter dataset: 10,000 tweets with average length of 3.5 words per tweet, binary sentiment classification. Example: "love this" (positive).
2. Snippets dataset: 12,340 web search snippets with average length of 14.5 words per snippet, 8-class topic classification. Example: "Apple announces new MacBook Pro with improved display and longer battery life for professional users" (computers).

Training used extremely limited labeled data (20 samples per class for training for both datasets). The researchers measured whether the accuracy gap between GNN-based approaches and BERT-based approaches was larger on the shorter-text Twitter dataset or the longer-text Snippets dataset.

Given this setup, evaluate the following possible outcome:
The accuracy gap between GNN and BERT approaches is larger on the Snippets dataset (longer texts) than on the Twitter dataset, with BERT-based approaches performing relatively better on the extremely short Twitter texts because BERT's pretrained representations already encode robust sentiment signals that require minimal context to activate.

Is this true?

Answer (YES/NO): NO